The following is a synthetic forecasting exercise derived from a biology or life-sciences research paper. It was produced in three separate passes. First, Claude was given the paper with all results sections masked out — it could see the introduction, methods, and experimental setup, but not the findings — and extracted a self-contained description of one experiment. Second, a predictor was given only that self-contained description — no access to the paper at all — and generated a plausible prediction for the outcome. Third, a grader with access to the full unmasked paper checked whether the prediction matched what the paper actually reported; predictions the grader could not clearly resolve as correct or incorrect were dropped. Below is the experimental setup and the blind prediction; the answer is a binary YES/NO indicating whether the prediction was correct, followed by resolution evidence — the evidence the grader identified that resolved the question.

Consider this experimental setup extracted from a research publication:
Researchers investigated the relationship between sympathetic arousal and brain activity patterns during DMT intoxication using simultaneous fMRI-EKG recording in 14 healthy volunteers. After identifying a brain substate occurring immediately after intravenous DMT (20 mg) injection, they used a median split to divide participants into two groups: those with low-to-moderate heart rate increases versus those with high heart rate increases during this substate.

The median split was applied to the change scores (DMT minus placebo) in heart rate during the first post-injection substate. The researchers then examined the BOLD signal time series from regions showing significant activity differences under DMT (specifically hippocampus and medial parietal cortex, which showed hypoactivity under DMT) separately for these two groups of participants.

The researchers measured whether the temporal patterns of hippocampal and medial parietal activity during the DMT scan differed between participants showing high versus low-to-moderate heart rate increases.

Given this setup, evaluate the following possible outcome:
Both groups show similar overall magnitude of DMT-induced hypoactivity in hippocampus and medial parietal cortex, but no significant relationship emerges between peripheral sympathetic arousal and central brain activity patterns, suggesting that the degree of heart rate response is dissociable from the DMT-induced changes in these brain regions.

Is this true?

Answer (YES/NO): NO